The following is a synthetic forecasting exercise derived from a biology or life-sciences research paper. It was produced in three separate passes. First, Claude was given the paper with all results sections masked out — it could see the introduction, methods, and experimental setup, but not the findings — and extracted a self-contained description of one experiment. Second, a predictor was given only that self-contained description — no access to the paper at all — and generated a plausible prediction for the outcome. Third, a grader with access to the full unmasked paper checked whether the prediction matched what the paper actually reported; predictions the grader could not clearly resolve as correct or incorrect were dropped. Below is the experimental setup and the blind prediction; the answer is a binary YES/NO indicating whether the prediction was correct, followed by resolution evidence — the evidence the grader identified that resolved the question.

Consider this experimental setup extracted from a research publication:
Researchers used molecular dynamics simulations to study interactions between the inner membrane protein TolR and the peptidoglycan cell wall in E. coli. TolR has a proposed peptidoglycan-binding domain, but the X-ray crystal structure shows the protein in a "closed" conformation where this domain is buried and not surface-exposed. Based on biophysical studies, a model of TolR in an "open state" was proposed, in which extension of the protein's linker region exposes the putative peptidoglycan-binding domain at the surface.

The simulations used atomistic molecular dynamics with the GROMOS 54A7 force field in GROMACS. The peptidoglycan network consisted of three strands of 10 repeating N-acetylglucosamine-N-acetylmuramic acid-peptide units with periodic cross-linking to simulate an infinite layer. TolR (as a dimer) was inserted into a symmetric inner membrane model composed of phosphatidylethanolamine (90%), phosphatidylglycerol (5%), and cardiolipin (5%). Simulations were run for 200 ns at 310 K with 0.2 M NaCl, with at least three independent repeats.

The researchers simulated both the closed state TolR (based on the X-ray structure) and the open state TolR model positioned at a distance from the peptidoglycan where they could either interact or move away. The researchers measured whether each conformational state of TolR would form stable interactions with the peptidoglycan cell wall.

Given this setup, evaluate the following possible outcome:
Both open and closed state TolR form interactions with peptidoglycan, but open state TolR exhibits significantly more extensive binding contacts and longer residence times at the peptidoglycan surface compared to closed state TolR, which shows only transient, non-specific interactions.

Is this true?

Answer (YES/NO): NO